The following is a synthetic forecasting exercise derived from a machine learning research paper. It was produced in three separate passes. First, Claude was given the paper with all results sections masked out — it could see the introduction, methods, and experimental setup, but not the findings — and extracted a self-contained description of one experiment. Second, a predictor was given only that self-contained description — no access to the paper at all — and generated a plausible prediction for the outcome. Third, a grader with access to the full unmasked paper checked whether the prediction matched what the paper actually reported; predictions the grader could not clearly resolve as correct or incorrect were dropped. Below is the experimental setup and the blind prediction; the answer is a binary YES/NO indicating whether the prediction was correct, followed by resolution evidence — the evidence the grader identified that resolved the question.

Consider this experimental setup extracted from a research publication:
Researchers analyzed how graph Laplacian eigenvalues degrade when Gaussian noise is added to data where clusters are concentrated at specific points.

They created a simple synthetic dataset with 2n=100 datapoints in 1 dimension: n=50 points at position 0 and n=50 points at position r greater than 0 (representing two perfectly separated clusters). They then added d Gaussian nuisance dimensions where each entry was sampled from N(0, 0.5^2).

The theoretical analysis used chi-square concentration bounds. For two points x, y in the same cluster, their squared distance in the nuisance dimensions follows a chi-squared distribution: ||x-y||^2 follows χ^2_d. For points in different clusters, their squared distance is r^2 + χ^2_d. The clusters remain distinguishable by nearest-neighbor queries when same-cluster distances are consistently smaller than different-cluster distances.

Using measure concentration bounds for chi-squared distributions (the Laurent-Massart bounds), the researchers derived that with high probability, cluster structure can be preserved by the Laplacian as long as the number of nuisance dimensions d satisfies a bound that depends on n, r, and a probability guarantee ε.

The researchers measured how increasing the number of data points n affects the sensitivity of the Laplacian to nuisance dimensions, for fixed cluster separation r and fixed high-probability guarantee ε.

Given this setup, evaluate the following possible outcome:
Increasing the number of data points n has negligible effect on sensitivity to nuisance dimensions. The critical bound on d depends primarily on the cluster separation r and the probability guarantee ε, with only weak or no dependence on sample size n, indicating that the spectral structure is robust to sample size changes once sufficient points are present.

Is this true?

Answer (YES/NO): NO